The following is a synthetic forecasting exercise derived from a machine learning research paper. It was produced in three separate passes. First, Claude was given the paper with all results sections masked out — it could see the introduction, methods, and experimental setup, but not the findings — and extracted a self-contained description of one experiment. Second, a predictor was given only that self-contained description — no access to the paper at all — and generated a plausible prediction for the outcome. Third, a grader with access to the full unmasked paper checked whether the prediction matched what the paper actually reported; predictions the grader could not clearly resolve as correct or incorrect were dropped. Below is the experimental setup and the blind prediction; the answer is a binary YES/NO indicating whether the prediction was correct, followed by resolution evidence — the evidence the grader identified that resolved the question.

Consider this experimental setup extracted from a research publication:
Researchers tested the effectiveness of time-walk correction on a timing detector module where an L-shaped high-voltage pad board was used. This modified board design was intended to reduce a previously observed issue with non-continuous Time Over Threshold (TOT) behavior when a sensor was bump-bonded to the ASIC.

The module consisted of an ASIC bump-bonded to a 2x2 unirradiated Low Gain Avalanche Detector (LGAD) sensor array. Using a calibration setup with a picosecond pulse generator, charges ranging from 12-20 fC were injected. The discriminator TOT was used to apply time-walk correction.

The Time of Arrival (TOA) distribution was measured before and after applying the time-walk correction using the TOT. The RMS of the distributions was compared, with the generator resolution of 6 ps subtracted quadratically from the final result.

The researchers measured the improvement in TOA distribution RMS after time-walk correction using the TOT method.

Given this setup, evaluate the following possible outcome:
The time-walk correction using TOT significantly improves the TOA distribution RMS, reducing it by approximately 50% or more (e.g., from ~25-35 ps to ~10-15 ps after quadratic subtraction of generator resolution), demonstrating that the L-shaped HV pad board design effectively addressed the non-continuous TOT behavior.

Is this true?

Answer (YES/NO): NO